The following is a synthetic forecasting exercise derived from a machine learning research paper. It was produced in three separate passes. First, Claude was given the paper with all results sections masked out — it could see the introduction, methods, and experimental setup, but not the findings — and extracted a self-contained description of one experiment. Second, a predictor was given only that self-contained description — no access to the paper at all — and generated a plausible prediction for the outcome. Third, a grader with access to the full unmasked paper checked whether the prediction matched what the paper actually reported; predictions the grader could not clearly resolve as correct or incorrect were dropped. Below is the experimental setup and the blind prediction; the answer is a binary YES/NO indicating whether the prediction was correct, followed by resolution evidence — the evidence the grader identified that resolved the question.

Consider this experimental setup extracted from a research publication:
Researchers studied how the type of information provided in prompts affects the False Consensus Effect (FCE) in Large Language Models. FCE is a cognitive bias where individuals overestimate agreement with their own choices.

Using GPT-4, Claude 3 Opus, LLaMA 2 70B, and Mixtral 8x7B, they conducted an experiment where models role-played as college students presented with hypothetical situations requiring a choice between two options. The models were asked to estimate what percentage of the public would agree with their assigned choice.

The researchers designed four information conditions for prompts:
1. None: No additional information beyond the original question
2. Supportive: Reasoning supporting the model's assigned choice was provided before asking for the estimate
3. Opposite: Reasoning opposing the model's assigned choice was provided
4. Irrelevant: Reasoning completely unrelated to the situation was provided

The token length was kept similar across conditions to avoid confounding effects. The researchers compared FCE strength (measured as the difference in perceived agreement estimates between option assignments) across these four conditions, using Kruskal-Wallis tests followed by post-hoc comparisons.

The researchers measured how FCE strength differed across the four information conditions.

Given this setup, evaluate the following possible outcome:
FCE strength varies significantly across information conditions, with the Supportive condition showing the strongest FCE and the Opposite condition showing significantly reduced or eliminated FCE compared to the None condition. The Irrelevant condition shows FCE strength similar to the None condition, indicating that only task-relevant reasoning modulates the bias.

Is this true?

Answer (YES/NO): NO